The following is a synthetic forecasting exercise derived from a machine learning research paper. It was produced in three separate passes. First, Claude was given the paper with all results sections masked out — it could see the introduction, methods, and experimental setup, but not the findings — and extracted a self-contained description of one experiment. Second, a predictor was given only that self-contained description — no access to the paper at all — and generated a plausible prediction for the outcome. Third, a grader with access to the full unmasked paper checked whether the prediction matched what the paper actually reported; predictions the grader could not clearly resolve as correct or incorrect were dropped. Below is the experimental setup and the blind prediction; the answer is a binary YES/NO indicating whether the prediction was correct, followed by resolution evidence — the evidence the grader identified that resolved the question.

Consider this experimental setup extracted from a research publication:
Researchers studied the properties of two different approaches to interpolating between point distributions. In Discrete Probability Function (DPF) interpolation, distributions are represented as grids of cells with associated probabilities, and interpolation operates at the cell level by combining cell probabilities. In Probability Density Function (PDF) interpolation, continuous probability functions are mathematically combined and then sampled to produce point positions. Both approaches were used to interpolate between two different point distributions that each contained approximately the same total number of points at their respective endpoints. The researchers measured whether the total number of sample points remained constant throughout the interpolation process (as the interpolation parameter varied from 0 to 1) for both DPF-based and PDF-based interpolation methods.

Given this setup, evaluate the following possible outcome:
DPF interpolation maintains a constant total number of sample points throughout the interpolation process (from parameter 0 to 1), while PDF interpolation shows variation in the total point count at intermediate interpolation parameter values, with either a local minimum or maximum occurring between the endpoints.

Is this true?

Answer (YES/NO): NO